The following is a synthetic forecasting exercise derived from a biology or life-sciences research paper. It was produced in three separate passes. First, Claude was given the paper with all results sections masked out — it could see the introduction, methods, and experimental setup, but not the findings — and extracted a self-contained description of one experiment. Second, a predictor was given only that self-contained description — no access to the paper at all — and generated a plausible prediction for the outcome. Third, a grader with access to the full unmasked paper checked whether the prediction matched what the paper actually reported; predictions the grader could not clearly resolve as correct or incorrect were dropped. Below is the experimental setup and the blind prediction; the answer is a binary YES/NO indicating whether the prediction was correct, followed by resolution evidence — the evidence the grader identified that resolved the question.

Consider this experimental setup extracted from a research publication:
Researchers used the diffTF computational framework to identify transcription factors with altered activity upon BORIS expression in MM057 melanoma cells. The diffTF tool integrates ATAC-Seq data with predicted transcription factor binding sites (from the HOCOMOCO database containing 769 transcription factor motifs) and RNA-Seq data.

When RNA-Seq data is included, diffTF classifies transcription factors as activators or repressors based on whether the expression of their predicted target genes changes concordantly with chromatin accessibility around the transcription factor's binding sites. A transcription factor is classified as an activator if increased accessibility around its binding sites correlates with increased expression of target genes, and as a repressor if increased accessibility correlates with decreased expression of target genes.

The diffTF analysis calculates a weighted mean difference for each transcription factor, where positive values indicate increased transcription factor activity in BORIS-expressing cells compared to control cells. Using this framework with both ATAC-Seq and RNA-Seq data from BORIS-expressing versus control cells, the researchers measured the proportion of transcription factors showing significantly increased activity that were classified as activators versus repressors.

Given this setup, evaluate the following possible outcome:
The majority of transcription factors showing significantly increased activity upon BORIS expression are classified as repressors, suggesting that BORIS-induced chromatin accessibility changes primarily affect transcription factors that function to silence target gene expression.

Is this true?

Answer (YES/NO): YES